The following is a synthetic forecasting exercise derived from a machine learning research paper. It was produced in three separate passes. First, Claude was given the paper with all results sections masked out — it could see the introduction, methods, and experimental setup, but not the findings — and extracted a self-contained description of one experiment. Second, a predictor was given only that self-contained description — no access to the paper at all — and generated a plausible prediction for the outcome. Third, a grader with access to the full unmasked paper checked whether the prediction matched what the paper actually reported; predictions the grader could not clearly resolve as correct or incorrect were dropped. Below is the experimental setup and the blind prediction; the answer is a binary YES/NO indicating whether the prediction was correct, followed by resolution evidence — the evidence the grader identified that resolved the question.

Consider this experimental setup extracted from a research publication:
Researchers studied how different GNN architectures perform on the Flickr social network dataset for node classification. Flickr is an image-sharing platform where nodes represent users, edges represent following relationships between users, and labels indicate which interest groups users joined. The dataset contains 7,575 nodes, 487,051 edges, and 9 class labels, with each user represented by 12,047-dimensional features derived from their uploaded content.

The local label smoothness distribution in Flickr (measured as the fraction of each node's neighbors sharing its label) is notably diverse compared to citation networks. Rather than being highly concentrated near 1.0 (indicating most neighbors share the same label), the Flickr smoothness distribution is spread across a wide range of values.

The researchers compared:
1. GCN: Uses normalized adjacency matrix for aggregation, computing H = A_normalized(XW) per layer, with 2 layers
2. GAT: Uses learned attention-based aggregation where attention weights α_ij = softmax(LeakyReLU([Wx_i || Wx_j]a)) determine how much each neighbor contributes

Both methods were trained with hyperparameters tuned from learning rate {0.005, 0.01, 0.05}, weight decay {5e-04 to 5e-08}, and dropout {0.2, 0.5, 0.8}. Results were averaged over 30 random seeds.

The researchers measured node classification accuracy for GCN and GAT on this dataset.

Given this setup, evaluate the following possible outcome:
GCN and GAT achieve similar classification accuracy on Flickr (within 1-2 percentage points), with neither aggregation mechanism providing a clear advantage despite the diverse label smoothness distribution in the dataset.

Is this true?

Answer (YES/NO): NO